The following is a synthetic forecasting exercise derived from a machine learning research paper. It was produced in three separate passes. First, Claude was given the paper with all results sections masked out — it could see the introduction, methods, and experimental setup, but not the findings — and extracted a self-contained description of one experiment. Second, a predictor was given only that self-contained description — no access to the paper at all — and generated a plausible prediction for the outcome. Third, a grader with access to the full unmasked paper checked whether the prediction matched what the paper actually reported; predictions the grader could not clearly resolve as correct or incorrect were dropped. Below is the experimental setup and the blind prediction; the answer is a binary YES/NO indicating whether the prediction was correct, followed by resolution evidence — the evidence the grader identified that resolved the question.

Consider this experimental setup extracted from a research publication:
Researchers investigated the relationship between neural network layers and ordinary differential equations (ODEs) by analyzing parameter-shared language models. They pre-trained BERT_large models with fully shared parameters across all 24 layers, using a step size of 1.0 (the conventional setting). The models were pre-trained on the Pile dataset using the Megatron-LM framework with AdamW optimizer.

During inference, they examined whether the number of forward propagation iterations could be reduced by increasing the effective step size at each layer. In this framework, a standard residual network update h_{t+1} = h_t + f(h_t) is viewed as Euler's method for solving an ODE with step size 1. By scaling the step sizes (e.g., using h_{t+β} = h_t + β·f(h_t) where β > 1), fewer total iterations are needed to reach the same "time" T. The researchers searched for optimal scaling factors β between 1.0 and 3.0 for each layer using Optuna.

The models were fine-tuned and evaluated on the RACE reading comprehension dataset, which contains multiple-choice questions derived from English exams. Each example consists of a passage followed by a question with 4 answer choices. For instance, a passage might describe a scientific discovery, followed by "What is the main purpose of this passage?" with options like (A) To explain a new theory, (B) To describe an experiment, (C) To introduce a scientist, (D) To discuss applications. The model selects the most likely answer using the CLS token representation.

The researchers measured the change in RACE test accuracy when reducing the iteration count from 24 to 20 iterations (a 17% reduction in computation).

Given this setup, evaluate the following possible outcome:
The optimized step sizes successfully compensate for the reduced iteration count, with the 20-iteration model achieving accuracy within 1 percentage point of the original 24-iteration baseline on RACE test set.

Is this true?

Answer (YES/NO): YES